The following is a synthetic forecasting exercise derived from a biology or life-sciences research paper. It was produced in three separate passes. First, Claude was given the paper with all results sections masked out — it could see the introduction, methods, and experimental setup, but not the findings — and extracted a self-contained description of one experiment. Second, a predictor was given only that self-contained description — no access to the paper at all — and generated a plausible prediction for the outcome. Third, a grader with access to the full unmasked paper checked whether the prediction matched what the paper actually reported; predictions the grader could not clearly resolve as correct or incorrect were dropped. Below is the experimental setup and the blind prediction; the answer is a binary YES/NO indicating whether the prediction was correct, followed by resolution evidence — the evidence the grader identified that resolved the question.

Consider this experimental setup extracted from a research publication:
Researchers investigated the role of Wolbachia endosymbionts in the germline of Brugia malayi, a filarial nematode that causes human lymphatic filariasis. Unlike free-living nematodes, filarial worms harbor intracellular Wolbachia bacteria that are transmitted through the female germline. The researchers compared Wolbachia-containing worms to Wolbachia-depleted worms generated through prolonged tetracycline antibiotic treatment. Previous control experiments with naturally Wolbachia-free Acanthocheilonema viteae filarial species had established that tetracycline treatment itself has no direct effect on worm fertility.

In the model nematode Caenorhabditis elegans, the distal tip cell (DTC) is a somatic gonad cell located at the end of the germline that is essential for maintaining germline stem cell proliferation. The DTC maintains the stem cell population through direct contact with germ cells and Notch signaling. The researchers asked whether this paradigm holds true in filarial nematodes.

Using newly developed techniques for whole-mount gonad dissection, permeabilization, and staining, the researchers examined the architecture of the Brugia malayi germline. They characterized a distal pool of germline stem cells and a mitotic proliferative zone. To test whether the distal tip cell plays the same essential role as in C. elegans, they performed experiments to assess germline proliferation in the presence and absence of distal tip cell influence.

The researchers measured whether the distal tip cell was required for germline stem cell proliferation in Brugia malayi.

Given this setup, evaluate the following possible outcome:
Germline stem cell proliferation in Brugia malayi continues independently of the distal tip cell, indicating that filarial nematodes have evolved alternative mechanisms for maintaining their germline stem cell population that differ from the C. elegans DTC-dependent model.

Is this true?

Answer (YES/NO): YES